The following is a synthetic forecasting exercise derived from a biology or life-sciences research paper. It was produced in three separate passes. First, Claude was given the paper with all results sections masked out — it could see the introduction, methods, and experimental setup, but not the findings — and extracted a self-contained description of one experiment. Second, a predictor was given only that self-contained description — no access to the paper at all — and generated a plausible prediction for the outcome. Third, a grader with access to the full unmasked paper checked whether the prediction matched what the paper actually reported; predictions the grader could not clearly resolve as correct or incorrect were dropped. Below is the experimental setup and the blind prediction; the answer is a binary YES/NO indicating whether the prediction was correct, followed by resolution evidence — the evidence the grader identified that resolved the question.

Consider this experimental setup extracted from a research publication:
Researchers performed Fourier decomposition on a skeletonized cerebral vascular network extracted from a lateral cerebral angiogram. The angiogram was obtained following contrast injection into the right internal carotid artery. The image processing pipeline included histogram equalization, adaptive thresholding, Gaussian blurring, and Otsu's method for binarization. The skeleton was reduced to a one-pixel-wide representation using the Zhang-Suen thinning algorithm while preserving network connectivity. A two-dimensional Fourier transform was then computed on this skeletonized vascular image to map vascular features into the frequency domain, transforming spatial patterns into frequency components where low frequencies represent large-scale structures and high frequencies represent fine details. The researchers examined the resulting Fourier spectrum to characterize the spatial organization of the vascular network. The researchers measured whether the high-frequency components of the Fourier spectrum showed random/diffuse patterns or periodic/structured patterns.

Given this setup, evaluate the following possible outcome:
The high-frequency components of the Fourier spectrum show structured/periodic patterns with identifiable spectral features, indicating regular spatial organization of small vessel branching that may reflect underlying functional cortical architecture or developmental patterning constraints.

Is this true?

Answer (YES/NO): YES